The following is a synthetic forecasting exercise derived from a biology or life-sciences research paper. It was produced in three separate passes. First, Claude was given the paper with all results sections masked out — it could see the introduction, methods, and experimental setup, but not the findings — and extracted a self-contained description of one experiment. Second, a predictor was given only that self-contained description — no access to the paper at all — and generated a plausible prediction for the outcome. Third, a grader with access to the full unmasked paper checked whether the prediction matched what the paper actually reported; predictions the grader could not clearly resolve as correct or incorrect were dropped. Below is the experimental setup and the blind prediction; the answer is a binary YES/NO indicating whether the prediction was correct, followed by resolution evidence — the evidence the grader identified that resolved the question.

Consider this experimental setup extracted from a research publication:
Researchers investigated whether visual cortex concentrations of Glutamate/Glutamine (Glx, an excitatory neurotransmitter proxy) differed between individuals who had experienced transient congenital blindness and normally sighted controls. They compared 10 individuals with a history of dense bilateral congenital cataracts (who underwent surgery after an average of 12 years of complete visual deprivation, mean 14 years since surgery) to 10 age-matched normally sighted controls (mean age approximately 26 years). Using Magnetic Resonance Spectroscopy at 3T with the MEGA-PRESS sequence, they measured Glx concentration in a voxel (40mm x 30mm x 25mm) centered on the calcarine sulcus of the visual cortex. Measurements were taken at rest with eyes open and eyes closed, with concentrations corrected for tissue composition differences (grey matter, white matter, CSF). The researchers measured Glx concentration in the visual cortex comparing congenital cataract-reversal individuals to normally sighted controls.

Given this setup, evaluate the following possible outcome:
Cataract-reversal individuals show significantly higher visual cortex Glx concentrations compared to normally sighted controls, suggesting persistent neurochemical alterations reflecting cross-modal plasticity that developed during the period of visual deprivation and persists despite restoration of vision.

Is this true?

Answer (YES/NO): NO